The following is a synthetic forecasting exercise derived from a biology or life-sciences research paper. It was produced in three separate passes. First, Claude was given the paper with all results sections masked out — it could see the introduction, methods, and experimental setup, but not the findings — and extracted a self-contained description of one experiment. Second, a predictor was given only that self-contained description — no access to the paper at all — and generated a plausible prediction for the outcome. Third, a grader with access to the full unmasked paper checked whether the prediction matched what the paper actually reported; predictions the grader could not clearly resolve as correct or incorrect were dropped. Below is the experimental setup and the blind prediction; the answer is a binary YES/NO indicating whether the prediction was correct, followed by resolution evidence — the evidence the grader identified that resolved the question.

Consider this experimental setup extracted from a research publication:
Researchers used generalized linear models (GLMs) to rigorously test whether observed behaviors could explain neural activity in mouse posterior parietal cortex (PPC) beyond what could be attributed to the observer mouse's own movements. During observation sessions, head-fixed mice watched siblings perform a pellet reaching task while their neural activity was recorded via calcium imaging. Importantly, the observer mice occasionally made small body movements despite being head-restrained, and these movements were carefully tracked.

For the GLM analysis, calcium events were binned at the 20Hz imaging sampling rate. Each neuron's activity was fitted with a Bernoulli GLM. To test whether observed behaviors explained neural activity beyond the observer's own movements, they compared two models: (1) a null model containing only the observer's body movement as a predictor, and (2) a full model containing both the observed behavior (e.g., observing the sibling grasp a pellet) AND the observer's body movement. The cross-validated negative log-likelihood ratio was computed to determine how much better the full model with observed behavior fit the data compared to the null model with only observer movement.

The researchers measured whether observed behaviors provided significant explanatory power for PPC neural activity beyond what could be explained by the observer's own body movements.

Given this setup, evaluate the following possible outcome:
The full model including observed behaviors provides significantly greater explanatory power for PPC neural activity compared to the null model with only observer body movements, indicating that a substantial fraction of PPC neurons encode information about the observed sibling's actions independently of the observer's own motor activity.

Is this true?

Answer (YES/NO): NO